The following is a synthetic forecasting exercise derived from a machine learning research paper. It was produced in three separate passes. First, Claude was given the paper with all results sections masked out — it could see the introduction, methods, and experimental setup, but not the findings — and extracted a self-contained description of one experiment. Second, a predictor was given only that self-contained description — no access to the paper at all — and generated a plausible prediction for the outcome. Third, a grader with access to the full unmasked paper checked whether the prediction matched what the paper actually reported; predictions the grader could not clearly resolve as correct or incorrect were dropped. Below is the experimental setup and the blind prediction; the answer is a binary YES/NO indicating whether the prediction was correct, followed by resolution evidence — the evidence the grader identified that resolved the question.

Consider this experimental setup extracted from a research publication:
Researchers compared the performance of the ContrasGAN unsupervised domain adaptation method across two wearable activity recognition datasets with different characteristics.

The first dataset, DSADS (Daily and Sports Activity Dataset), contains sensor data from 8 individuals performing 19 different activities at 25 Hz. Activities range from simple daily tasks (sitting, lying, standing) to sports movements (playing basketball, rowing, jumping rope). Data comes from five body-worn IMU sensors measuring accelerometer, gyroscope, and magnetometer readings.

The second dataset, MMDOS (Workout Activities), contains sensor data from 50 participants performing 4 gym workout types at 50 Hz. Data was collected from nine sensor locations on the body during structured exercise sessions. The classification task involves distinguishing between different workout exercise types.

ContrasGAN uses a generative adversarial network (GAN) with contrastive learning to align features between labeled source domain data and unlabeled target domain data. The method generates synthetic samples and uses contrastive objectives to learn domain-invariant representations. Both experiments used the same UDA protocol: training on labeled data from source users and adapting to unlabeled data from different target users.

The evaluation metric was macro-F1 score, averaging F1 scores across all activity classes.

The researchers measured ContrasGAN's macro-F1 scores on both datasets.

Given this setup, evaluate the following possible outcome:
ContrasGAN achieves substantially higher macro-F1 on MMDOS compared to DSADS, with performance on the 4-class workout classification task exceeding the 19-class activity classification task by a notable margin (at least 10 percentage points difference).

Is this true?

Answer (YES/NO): YES